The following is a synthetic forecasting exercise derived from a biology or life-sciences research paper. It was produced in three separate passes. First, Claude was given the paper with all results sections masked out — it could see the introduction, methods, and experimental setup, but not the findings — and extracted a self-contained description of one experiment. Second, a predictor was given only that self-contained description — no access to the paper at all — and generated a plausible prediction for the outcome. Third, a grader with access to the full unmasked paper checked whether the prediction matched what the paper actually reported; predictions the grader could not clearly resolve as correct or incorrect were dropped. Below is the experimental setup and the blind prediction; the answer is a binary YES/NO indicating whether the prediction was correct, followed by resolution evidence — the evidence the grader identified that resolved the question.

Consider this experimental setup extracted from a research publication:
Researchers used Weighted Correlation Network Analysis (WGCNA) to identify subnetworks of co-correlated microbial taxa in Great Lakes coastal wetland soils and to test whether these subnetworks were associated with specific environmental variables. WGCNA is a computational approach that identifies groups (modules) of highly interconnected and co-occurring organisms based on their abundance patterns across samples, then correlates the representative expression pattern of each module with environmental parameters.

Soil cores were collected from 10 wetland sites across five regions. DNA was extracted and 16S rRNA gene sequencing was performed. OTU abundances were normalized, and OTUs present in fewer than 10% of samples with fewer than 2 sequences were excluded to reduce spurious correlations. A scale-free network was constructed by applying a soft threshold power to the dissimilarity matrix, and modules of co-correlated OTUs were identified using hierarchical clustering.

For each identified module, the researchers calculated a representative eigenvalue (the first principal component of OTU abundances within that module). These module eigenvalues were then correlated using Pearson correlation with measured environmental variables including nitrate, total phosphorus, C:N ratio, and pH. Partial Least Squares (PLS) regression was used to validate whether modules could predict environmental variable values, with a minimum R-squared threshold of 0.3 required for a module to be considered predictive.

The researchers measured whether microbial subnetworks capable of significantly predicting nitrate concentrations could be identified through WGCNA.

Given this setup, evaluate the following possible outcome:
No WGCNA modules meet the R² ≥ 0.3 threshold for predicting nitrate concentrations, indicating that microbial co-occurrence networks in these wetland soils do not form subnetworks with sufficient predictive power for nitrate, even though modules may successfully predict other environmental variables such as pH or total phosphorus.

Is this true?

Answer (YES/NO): YES